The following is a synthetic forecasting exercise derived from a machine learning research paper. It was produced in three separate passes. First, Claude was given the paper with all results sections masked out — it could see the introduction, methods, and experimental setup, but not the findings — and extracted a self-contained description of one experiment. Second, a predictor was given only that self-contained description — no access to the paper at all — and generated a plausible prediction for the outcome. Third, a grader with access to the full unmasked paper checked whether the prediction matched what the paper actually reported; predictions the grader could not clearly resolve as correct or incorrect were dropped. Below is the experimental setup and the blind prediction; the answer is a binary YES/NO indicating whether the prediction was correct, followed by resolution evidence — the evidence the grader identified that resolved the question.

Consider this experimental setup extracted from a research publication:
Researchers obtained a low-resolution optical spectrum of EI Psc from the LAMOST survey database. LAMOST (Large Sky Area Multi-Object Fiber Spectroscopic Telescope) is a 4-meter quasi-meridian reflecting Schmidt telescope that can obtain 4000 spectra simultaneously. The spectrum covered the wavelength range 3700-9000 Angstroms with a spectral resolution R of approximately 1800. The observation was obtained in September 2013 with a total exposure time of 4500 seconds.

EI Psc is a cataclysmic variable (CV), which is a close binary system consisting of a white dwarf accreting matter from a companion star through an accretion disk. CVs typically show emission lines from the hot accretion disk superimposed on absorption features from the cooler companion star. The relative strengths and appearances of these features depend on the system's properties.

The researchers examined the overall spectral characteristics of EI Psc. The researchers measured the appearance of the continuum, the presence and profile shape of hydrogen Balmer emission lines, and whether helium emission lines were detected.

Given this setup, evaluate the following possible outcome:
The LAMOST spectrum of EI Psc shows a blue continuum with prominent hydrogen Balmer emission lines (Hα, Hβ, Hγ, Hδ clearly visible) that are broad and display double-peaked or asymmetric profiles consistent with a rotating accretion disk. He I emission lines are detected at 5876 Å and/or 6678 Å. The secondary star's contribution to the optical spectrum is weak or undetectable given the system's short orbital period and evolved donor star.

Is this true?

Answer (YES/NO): NO